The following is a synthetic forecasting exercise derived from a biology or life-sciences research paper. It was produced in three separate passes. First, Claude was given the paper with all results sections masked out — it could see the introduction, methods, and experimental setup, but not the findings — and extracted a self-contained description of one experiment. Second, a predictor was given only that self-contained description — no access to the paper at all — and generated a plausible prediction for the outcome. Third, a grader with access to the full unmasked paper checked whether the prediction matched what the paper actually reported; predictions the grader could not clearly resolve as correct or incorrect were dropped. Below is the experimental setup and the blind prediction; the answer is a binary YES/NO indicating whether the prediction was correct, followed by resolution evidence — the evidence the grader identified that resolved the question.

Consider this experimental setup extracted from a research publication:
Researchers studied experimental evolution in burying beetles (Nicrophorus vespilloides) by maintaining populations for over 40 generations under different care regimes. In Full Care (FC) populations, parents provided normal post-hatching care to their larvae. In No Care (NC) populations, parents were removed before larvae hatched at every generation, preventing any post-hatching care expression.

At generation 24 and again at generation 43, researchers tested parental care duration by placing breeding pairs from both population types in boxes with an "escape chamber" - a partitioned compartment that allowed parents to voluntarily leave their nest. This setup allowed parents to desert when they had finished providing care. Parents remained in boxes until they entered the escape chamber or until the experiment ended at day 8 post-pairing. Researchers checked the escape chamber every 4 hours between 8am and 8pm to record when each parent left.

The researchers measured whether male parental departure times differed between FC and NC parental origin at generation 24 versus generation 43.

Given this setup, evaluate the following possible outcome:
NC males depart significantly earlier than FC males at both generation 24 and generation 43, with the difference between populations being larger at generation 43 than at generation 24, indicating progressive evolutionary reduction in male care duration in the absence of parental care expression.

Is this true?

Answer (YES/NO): NO